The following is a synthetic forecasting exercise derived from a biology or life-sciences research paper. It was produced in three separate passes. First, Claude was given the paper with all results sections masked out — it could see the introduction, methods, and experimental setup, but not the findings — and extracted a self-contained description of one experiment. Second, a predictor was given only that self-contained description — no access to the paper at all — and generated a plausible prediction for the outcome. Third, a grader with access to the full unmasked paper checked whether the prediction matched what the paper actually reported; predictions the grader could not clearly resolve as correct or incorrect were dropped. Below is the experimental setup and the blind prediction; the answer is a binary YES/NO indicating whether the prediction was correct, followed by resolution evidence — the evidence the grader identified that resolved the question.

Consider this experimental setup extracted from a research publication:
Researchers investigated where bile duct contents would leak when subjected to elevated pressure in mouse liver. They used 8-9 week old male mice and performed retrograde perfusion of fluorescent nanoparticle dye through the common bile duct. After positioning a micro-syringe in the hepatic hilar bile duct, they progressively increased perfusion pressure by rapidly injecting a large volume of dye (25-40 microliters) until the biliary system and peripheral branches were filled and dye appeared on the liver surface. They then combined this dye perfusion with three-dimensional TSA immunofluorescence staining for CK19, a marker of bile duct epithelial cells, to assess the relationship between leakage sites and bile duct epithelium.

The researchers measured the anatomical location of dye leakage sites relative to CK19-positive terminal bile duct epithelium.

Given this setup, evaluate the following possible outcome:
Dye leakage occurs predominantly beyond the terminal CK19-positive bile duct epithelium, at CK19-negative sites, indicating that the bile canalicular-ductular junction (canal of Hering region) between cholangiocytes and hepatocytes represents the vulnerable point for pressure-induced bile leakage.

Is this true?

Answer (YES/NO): YES